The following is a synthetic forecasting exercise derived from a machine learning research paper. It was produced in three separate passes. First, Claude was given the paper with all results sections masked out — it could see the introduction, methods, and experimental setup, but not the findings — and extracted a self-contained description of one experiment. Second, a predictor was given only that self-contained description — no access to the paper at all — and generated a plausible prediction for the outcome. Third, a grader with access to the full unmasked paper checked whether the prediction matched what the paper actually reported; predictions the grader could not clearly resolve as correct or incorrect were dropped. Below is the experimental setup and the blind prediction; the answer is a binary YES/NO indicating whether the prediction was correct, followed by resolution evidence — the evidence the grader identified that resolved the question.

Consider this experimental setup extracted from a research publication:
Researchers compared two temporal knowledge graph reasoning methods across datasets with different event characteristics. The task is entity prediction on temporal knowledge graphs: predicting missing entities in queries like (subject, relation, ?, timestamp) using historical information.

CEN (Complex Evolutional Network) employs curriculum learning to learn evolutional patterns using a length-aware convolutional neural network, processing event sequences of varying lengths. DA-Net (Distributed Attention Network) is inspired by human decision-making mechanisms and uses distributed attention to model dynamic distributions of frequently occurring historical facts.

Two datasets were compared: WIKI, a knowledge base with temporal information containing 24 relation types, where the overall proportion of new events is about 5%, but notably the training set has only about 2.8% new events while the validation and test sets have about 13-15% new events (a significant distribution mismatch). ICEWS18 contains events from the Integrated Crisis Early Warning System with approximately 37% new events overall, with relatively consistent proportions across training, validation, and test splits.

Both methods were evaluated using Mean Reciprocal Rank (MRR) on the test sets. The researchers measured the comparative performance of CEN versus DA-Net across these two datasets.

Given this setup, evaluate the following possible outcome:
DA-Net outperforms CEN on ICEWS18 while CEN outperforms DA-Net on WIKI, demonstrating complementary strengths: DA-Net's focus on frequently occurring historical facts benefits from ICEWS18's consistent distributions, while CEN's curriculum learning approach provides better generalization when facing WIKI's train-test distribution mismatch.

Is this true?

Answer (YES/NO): NO